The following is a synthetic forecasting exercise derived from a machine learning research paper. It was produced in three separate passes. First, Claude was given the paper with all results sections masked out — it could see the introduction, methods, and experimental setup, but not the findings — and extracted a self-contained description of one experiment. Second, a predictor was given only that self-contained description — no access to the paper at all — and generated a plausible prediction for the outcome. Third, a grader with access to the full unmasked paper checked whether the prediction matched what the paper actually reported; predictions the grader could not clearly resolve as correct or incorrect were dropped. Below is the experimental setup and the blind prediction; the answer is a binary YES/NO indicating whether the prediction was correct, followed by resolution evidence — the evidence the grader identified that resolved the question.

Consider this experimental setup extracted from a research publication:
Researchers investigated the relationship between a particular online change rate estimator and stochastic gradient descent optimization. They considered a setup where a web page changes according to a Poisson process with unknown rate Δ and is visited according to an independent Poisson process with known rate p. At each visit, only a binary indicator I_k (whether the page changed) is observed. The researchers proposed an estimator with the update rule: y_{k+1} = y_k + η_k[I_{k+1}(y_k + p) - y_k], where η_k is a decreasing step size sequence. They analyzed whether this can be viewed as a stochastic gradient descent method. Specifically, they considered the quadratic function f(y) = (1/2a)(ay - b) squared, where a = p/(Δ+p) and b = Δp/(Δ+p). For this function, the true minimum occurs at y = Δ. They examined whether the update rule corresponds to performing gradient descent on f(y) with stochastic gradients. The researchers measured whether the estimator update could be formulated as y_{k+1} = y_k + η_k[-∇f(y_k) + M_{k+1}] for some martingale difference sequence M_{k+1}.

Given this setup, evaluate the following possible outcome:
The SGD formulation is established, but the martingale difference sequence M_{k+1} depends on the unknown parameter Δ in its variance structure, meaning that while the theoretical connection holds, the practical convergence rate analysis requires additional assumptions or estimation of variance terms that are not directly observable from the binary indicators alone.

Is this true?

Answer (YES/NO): NO